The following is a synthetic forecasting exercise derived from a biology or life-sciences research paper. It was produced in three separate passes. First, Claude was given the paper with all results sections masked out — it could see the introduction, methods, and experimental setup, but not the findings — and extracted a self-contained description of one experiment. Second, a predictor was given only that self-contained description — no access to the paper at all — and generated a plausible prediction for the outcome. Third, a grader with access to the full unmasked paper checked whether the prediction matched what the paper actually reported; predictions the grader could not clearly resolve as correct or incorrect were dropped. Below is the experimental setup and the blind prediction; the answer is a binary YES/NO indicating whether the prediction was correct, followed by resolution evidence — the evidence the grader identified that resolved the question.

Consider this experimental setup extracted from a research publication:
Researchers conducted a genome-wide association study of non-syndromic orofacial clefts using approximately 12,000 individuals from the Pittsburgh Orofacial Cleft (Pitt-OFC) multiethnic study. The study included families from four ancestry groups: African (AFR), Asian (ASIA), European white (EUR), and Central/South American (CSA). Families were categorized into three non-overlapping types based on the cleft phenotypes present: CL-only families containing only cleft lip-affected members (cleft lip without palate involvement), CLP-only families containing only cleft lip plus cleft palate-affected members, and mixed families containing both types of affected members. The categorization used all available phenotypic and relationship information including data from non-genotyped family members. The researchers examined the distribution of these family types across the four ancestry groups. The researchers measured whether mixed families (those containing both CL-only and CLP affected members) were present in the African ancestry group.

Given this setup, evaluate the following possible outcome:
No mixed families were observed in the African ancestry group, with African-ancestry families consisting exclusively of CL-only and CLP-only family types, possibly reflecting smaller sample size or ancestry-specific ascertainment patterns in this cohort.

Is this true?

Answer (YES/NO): YES